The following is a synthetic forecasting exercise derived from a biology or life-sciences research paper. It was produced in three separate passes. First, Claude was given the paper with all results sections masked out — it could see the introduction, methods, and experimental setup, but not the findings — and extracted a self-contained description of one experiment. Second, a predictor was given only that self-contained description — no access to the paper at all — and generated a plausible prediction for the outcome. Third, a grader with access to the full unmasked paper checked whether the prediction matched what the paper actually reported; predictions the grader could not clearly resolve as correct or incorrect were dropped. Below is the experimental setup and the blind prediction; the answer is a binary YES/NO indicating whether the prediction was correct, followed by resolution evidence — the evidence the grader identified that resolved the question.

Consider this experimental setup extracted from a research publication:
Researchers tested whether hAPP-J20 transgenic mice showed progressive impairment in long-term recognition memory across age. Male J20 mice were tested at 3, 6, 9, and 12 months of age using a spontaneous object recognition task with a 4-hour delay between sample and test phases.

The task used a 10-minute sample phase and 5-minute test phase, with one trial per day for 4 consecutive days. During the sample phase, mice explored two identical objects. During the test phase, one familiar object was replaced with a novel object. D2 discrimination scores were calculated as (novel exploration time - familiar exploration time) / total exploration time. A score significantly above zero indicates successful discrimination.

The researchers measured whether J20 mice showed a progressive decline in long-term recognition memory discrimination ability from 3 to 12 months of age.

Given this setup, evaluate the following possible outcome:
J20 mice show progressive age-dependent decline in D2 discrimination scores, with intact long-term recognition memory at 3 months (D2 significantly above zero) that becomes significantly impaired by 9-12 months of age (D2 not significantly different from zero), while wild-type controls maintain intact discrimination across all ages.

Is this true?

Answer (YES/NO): NO